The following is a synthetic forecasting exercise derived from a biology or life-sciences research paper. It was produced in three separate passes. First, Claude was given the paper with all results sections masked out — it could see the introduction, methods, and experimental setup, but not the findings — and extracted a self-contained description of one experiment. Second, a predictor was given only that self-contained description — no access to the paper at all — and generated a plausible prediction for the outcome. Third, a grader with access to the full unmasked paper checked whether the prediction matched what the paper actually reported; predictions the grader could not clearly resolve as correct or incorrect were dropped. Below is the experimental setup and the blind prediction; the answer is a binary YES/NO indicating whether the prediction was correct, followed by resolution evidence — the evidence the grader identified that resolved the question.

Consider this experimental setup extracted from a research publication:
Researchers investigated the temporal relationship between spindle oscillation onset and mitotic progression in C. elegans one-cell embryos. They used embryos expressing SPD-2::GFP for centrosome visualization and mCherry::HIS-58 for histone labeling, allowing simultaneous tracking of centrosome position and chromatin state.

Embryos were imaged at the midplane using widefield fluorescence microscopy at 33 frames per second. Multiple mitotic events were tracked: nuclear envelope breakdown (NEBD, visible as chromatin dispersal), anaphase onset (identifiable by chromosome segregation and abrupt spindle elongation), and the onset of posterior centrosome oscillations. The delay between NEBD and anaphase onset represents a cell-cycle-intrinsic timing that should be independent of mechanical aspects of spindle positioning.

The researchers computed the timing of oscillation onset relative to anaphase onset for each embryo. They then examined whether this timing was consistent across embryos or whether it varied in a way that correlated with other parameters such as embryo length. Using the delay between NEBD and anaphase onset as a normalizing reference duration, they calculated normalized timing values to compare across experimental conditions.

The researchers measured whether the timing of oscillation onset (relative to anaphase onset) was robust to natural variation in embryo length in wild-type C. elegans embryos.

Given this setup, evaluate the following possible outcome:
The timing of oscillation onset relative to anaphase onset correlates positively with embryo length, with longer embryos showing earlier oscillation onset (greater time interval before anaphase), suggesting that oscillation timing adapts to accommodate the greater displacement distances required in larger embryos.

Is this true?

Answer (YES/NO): NO